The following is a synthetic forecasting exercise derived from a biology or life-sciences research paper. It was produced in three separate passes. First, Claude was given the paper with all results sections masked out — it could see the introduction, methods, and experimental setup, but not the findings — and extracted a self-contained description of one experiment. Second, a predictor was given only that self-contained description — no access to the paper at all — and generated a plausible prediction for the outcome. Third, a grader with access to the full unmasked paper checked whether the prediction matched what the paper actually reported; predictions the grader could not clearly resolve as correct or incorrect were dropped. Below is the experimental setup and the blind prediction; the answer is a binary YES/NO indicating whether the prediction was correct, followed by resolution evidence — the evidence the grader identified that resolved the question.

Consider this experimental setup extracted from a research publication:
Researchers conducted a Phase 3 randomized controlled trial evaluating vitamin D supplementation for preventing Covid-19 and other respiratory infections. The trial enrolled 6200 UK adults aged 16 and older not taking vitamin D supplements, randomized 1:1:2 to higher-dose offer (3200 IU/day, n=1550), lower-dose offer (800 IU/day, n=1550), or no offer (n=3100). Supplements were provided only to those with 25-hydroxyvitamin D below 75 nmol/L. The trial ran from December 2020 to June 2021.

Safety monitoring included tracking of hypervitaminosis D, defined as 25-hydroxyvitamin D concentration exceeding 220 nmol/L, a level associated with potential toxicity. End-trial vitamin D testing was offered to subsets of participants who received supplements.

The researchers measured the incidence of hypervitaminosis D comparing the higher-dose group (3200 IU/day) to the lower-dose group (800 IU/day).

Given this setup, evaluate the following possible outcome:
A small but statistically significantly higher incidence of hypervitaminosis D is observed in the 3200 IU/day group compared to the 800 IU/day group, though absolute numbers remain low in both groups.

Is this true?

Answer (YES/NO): NO